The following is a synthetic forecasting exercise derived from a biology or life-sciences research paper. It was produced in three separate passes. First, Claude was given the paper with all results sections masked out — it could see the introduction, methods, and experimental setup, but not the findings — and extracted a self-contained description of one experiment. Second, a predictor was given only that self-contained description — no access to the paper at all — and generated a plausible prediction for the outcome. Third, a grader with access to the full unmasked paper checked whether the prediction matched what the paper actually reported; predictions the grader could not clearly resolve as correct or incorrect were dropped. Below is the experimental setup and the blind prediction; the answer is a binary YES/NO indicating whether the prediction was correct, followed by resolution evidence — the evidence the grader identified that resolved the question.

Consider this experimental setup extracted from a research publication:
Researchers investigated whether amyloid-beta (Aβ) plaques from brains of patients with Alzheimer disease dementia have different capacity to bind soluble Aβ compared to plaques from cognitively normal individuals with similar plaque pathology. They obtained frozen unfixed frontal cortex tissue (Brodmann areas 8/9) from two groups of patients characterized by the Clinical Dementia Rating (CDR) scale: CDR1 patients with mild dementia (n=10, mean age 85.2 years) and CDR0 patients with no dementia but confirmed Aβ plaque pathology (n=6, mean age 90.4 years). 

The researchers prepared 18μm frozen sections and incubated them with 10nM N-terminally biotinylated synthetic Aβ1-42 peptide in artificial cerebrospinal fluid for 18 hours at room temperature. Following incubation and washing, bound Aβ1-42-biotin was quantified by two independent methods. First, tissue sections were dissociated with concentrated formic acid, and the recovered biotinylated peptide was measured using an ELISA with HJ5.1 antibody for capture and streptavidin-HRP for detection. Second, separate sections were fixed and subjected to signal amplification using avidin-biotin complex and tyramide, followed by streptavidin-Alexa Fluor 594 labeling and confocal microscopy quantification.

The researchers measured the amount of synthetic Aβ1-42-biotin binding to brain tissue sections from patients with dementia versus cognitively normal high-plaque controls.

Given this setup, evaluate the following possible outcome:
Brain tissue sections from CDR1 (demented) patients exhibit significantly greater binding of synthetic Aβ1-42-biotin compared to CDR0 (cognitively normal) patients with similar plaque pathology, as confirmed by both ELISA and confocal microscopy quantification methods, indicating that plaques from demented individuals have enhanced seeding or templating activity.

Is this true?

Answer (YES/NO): NO